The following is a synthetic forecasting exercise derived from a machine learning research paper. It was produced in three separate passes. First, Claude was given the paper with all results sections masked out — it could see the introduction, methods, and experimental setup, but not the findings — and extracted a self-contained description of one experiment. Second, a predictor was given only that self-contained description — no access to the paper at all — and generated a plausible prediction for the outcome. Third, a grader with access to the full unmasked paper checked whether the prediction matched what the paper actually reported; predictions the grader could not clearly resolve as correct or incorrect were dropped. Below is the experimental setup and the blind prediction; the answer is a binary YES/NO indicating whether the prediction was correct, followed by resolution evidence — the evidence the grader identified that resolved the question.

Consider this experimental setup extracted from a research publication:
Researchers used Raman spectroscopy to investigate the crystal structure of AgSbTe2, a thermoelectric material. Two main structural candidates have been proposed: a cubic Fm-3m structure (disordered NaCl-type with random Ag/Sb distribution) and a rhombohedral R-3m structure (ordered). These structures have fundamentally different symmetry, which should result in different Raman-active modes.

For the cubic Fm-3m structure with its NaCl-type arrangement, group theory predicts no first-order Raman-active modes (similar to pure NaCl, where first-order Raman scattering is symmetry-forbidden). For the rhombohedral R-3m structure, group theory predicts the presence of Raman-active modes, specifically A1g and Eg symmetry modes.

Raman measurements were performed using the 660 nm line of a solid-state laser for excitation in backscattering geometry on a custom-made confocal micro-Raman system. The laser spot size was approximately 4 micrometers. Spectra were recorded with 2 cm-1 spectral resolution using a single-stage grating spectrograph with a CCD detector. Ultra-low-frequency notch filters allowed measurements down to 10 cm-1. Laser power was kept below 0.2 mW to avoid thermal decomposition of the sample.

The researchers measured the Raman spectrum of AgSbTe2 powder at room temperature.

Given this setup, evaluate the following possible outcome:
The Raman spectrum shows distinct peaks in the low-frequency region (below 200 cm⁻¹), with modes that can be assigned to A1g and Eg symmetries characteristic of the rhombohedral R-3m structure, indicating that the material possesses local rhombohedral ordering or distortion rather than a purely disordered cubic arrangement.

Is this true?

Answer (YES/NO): YES